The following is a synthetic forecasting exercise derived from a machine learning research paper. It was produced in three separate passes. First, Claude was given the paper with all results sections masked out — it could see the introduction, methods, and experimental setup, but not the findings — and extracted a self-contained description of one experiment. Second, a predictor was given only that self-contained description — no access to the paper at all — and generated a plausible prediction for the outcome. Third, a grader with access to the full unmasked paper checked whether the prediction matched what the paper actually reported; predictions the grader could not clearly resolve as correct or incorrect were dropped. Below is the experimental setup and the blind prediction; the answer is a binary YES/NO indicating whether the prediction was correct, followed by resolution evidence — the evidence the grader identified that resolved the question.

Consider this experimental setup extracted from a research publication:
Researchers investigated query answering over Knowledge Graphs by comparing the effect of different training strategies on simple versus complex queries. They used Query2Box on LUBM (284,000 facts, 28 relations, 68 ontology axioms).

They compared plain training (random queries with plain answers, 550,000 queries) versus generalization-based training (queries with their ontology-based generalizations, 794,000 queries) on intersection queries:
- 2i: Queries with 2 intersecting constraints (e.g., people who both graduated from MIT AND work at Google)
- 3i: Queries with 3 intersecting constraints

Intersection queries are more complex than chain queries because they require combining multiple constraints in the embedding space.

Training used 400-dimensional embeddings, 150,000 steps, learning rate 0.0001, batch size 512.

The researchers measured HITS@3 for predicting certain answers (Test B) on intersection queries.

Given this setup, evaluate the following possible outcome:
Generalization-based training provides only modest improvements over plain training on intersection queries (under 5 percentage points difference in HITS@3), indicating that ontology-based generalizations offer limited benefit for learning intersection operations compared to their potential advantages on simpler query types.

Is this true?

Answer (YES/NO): NO